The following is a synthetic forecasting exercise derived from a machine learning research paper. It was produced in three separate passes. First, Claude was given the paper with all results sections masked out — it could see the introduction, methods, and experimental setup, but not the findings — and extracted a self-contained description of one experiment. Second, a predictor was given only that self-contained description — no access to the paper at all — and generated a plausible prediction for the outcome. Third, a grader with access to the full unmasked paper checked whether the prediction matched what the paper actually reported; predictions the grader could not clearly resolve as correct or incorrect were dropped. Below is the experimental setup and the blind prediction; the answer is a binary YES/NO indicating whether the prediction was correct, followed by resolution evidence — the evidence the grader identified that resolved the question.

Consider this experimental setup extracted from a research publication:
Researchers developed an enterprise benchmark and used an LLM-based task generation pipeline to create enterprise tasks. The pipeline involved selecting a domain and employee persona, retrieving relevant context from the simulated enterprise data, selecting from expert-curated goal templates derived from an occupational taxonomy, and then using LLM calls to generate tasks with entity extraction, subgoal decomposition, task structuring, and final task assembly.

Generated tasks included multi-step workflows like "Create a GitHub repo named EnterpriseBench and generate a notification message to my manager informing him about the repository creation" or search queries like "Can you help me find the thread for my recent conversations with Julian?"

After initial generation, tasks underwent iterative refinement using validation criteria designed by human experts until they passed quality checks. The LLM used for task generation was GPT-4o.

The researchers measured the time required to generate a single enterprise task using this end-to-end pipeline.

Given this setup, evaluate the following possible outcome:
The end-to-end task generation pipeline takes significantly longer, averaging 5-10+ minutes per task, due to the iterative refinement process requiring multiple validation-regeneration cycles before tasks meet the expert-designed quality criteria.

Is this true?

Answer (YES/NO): NO